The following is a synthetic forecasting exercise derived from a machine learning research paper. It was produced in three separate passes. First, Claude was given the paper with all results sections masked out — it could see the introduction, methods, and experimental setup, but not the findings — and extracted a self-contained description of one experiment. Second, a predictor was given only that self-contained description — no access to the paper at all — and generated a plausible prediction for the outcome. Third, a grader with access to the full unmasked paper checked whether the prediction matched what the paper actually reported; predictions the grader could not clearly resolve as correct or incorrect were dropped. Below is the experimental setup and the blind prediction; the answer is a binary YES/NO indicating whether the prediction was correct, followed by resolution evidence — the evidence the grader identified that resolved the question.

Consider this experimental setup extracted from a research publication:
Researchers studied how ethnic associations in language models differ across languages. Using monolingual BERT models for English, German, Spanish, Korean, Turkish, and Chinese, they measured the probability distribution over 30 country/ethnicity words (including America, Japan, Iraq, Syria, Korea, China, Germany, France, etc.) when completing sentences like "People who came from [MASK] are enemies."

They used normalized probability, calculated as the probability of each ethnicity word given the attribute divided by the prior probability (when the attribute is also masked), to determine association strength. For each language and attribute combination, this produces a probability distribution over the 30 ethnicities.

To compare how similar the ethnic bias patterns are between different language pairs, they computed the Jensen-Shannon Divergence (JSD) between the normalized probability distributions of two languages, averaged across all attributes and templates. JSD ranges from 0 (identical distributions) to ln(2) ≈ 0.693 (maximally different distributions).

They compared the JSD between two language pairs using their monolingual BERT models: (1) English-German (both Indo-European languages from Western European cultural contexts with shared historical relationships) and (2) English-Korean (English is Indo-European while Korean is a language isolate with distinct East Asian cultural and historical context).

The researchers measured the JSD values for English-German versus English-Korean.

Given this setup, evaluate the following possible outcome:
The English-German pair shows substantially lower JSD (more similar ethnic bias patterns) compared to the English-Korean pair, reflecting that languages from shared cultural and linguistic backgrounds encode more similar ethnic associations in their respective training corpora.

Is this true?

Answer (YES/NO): YES